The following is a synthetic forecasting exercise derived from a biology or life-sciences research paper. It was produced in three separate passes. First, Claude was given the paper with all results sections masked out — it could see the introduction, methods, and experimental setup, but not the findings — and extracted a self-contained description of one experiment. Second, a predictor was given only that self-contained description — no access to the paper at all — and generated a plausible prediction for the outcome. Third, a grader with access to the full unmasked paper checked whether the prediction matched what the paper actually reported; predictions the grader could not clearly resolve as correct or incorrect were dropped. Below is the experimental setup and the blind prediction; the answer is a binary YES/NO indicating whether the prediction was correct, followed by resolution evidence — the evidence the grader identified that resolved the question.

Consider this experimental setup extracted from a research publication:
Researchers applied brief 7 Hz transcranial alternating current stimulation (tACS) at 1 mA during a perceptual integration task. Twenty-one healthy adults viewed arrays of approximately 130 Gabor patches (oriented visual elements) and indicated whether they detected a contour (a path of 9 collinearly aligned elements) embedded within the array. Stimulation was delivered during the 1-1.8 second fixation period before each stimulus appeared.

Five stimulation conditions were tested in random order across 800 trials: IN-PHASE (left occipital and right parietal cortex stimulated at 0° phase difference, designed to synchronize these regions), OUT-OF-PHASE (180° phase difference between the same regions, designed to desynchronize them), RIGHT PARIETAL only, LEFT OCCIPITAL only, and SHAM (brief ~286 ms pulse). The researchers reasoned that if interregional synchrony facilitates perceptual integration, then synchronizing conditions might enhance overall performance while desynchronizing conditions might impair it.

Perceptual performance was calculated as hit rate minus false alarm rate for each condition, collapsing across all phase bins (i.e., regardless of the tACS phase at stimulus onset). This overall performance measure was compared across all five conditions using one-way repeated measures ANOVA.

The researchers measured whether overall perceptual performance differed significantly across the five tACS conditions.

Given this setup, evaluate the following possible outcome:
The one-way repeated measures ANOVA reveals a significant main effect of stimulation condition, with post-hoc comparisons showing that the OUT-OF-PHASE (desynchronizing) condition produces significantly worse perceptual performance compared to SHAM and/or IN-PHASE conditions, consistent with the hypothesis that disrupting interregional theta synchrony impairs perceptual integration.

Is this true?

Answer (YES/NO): NO